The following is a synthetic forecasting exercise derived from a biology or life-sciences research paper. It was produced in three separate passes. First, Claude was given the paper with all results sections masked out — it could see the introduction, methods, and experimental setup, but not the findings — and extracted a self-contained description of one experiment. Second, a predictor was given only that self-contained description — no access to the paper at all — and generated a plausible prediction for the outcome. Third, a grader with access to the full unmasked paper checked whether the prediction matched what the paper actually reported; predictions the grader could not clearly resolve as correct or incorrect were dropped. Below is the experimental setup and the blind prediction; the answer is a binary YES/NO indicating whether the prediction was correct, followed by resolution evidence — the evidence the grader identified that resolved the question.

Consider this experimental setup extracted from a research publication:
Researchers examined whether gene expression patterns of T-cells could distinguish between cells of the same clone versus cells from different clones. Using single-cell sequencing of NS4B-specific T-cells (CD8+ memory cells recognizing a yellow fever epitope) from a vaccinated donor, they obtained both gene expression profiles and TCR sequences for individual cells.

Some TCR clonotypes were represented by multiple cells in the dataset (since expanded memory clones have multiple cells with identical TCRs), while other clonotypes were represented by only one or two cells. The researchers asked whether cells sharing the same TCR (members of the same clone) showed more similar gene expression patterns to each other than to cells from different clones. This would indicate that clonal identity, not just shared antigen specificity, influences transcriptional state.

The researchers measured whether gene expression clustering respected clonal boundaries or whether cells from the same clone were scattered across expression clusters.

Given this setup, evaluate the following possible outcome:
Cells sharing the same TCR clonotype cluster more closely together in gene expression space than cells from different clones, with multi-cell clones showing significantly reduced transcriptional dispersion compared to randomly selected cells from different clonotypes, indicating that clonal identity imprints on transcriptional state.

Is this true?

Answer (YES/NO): YES